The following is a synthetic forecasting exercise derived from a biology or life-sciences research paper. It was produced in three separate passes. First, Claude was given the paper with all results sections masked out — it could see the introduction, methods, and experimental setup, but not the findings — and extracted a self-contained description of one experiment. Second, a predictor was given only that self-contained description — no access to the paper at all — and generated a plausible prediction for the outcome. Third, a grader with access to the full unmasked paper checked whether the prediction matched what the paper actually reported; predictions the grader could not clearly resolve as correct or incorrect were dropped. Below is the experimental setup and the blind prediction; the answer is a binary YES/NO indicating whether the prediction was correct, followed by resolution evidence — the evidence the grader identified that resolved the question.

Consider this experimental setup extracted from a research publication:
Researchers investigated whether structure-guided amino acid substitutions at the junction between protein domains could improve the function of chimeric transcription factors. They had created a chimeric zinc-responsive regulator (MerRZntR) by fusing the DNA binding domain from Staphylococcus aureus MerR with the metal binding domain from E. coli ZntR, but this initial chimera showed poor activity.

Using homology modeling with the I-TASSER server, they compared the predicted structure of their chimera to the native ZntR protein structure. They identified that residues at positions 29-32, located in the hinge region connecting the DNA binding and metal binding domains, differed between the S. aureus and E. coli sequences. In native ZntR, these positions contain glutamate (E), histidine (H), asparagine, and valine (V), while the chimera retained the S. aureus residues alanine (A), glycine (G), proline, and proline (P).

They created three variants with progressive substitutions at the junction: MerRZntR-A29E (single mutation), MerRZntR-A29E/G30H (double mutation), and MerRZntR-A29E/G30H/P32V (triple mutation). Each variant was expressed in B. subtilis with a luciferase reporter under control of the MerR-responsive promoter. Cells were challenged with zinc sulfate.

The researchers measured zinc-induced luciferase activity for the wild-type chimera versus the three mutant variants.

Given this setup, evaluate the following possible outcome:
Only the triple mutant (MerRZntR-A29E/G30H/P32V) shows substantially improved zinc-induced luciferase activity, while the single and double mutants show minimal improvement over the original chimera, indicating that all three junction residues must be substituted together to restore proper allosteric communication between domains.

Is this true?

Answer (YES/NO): NO